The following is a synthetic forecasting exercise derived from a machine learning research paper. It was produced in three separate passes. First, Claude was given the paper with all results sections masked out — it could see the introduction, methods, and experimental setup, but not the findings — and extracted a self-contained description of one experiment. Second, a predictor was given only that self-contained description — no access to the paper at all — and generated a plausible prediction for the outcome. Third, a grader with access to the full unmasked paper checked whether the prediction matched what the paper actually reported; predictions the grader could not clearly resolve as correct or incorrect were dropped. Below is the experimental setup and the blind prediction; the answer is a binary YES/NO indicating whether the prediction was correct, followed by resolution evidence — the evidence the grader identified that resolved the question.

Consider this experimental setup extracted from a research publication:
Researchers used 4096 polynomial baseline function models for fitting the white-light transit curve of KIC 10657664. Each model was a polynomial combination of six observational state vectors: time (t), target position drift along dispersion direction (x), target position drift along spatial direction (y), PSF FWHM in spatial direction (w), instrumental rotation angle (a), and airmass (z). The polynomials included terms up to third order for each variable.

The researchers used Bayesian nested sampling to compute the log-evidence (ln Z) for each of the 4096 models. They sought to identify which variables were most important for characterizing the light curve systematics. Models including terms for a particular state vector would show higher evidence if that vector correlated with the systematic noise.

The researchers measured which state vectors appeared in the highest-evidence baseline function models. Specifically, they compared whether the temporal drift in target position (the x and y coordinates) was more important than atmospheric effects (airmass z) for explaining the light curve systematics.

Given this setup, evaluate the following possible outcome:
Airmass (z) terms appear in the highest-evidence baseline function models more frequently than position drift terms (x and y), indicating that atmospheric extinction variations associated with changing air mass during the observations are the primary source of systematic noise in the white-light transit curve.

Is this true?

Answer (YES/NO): NO